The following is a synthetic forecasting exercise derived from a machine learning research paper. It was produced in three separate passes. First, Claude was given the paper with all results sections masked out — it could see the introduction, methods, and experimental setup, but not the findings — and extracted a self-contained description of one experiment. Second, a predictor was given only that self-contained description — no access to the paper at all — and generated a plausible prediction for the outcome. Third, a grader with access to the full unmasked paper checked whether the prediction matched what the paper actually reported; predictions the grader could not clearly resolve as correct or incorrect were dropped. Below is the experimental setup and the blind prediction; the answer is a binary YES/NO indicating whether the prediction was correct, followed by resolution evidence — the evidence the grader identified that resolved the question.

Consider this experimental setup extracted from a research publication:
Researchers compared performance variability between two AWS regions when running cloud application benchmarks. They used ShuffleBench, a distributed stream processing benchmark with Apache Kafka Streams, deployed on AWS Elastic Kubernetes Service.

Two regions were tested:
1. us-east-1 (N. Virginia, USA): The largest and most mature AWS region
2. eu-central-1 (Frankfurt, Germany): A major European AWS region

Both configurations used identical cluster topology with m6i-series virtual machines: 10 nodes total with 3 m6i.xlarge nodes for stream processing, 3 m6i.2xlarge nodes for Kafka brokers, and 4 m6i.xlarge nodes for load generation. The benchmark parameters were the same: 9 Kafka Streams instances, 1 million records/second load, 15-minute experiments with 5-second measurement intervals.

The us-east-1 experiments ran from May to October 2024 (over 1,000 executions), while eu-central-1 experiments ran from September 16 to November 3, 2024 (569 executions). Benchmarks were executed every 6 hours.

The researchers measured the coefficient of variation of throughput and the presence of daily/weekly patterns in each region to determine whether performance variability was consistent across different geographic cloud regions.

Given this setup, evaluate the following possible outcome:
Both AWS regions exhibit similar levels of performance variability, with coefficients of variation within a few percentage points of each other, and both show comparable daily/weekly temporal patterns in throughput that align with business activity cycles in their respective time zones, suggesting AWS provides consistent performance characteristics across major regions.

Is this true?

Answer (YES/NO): NO